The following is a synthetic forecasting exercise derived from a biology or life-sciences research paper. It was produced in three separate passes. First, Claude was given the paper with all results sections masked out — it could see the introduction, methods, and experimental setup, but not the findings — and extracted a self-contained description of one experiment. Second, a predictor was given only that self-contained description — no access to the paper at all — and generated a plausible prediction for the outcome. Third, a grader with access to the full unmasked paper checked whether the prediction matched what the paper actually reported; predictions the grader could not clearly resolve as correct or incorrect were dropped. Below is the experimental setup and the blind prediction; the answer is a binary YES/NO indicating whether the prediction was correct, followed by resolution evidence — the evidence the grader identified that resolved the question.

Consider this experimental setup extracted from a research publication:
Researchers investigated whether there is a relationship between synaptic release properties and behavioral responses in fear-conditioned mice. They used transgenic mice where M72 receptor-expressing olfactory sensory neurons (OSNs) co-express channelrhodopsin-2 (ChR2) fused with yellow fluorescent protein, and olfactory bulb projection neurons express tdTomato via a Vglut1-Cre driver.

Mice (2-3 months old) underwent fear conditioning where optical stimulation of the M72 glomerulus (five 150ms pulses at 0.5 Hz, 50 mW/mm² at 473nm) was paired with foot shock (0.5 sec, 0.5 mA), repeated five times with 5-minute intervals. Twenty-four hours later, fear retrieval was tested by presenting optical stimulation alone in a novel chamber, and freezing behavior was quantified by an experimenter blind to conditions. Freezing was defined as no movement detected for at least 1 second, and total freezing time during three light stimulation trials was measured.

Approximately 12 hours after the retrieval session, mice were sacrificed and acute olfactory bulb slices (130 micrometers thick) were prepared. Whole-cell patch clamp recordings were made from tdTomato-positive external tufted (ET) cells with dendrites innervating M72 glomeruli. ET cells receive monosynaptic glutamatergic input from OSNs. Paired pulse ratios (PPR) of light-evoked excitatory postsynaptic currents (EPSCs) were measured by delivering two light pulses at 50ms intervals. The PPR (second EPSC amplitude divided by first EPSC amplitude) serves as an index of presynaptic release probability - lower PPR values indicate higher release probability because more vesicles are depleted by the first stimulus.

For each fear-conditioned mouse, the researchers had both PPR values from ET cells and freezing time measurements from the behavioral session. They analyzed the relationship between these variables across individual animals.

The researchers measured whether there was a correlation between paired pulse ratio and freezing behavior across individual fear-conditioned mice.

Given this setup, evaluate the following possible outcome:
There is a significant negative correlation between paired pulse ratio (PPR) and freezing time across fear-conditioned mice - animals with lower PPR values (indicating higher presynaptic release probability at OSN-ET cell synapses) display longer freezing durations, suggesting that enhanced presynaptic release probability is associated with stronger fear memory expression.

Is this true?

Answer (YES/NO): YES